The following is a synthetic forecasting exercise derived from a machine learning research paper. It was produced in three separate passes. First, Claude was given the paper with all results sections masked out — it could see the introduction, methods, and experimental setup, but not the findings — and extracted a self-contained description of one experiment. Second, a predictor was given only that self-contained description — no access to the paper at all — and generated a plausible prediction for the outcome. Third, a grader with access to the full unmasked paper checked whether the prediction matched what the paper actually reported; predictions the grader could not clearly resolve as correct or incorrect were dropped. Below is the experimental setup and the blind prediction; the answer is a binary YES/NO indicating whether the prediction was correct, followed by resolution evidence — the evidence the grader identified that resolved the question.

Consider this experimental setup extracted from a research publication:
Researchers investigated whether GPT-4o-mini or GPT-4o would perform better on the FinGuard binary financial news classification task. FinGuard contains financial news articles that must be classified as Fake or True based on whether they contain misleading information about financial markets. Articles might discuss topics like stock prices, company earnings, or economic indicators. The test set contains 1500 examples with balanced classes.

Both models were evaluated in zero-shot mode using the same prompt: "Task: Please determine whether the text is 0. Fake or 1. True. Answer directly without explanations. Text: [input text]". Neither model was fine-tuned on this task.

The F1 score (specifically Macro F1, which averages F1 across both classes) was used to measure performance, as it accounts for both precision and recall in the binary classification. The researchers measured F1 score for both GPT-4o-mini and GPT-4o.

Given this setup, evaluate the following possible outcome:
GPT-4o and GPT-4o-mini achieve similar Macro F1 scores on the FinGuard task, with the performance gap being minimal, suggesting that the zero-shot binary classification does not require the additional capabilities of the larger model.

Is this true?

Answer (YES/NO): NO